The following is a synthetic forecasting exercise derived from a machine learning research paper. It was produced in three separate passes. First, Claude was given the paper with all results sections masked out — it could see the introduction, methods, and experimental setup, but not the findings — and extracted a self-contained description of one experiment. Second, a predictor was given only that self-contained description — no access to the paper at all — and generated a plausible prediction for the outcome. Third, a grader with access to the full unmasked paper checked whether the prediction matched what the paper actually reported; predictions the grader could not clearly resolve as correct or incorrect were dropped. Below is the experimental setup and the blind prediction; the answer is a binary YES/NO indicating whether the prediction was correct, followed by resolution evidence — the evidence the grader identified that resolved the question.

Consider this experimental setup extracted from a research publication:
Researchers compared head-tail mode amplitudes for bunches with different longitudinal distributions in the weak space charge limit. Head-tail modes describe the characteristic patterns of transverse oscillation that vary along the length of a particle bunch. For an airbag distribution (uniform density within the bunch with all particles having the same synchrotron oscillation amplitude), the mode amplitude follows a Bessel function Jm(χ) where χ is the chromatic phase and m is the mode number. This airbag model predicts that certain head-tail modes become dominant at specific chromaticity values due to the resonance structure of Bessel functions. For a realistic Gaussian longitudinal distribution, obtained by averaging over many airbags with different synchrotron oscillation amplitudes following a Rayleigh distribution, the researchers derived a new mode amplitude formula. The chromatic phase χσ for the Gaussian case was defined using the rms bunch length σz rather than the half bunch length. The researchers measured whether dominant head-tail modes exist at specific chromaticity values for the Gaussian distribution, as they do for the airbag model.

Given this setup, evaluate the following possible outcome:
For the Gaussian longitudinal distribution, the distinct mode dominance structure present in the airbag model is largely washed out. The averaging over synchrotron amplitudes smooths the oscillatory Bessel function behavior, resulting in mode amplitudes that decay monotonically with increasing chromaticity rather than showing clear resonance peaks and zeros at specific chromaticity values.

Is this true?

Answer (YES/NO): YES